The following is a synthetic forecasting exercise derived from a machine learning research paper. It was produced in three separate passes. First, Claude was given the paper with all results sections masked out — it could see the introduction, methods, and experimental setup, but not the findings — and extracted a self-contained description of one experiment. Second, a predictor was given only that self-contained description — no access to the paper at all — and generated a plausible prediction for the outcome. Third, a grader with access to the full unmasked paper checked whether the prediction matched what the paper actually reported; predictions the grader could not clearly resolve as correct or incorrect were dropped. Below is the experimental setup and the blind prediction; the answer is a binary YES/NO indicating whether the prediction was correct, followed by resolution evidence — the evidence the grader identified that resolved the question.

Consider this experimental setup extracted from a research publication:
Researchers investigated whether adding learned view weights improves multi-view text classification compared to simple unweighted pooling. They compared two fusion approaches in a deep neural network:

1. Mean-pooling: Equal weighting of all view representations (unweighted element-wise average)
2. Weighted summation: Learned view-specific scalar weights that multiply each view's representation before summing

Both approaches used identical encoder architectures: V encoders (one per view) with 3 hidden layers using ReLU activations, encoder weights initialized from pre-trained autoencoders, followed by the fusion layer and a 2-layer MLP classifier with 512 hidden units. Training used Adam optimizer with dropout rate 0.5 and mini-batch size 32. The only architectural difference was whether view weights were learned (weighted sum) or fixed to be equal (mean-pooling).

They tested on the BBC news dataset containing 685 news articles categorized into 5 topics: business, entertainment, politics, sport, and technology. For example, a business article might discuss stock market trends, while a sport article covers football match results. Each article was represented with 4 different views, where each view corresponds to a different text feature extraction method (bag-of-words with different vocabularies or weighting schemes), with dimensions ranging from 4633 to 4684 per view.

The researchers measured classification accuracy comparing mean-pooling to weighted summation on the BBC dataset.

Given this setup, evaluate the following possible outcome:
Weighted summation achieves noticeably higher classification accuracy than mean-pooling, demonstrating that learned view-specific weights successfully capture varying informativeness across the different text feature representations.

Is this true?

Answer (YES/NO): YES